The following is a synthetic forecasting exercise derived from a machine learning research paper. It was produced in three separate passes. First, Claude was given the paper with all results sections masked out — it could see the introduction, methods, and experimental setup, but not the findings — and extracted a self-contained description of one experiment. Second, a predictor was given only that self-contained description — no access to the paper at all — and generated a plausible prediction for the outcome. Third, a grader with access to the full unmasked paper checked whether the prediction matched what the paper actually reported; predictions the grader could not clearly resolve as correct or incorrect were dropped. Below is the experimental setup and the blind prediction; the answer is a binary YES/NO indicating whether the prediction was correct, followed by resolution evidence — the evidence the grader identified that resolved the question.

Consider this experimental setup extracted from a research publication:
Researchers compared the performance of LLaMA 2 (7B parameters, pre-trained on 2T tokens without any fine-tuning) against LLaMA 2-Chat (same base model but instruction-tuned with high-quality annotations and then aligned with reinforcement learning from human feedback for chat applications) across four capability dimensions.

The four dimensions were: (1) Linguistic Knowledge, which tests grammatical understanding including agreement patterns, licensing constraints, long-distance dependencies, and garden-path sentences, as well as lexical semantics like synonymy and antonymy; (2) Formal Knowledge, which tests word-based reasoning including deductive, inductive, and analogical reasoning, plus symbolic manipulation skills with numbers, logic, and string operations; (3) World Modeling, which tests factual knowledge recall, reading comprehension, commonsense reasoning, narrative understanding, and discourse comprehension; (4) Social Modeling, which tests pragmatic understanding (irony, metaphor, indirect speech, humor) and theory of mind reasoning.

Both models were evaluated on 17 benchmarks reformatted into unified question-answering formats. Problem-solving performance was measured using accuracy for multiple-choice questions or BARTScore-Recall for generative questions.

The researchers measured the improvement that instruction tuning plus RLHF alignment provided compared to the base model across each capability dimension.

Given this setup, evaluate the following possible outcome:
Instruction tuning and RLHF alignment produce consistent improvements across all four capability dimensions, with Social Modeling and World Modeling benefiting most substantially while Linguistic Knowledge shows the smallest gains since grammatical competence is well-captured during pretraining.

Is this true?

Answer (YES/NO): NO